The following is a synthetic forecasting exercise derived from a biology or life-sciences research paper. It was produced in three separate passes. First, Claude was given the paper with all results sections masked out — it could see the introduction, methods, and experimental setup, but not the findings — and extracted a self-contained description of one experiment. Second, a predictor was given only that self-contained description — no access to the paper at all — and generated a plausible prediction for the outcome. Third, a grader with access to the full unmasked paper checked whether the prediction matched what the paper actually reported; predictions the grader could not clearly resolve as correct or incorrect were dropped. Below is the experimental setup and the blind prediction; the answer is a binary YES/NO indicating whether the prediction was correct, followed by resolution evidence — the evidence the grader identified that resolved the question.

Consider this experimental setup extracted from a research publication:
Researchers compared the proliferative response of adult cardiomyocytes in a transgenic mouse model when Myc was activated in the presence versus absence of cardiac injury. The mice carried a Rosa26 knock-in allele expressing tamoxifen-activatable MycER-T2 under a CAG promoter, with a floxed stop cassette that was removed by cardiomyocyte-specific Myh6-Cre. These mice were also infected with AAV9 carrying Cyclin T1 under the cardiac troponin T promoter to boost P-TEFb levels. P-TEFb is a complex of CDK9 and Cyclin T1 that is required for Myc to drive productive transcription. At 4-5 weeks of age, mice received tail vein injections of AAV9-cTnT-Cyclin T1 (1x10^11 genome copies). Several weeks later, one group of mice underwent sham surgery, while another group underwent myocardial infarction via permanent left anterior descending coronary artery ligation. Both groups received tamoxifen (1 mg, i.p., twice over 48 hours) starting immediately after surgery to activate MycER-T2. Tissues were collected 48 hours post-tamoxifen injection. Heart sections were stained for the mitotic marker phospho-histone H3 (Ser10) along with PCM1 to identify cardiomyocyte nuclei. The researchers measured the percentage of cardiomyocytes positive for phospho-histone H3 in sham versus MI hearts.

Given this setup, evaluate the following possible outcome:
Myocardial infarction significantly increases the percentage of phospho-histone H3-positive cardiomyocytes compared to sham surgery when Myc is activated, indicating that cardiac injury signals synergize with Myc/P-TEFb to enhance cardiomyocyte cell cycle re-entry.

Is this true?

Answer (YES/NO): YES